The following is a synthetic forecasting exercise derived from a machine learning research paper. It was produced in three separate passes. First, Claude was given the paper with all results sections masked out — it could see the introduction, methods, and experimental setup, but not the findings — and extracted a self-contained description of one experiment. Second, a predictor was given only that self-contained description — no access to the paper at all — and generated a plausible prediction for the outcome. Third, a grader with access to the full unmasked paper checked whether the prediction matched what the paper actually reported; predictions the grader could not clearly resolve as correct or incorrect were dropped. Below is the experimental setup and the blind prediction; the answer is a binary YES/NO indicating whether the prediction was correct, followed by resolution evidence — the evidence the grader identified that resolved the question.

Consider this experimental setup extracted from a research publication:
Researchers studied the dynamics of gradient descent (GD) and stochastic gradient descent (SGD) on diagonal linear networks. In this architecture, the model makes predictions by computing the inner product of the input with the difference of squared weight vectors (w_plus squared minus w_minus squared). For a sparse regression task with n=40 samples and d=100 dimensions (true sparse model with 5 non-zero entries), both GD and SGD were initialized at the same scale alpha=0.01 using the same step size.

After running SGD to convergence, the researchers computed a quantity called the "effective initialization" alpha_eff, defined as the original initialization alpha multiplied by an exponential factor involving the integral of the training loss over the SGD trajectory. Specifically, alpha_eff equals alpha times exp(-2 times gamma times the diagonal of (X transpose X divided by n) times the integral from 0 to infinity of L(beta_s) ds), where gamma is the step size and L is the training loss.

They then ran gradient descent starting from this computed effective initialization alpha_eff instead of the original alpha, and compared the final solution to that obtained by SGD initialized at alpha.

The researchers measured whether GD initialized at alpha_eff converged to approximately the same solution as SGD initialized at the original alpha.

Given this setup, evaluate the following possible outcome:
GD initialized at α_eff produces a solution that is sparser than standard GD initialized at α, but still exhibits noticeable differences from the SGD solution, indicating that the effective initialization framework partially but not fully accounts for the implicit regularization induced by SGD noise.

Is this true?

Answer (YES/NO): NO